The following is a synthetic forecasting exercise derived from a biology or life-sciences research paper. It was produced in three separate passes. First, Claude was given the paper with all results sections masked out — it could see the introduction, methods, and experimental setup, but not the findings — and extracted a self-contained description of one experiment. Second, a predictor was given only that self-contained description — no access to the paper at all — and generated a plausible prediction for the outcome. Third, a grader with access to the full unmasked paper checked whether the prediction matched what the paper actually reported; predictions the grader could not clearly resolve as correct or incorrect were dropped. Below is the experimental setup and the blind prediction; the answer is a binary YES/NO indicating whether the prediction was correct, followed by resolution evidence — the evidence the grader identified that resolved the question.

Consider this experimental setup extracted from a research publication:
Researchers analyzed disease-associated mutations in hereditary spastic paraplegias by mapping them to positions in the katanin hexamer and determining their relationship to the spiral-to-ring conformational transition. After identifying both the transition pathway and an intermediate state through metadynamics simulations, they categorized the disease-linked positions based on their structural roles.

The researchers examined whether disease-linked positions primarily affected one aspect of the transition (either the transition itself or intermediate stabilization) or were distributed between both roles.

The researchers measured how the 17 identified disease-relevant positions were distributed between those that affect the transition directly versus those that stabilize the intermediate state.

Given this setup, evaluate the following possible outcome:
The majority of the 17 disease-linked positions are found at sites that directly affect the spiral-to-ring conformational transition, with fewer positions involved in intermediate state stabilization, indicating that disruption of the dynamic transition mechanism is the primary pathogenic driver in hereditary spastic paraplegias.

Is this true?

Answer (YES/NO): NO